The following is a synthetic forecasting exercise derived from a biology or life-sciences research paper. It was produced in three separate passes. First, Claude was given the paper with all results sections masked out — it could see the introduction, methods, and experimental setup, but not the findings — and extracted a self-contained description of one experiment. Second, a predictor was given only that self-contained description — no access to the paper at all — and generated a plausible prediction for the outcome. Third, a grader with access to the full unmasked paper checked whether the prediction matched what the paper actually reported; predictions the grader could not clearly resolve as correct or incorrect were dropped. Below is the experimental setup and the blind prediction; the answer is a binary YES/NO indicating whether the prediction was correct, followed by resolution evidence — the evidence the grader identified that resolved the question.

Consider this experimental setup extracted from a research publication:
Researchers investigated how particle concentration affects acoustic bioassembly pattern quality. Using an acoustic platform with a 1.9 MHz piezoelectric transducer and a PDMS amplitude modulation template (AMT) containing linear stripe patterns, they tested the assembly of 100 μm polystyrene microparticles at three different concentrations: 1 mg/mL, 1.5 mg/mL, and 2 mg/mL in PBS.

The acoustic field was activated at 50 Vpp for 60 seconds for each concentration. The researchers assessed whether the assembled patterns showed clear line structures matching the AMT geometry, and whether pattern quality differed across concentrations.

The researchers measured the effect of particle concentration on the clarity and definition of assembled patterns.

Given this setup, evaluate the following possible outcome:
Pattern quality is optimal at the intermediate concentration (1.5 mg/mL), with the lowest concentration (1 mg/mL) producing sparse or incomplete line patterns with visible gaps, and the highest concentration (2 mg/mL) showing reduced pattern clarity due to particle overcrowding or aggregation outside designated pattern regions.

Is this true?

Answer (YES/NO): NO